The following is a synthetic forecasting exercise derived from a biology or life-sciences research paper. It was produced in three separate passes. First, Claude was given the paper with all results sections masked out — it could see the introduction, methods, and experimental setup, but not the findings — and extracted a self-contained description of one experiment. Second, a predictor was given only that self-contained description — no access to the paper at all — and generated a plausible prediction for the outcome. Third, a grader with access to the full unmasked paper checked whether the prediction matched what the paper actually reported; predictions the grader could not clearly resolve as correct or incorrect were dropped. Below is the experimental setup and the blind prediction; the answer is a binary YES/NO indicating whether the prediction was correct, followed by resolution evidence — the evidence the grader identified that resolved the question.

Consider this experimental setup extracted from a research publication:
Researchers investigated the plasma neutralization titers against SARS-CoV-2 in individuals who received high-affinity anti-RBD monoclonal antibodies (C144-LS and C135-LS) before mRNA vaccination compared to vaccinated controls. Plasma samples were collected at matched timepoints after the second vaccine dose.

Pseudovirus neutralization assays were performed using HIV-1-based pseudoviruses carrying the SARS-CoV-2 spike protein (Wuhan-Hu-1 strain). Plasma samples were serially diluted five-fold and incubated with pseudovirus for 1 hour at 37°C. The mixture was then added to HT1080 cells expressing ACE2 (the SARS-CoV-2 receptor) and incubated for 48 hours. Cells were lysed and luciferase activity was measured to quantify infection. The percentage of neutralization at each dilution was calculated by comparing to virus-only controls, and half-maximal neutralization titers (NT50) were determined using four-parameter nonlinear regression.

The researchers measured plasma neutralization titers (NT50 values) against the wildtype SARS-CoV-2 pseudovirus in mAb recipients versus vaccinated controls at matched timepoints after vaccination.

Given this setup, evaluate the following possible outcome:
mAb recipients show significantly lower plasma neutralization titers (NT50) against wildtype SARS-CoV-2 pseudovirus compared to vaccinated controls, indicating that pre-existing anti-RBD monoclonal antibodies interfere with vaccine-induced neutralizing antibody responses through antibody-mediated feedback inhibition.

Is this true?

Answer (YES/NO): NO